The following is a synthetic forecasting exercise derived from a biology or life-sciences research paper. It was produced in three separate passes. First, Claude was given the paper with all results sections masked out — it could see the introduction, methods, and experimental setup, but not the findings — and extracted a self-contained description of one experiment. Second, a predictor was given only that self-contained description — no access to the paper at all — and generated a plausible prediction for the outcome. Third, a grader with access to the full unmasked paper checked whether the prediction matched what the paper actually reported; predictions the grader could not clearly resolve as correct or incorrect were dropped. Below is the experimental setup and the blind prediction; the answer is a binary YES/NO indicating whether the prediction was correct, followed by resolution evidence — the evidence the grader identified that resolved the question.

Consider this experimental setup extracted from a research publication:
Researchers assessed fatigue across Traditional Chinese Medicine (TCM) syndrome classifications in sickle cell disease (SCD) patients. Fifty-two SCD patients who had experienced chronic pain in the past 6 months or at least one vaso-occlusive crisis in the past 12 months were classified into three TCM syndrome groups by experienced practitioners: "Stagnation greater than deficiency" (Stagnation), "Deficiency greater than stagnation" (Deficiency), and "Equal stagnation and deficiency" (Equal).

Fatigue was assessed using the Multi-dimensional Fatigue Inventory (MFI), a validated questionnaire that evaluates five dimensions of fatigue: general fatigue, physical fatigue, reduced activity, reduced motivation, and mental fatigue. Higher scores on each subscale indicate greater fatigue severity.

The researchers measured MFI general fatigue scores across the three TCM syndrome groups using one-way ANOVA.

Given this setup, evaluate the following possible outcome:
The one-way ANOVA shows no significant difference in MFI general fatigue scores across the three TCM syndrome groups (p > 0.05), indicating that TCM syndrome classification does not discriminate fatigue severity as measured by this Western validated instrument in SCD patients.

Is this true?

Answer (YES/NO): NO